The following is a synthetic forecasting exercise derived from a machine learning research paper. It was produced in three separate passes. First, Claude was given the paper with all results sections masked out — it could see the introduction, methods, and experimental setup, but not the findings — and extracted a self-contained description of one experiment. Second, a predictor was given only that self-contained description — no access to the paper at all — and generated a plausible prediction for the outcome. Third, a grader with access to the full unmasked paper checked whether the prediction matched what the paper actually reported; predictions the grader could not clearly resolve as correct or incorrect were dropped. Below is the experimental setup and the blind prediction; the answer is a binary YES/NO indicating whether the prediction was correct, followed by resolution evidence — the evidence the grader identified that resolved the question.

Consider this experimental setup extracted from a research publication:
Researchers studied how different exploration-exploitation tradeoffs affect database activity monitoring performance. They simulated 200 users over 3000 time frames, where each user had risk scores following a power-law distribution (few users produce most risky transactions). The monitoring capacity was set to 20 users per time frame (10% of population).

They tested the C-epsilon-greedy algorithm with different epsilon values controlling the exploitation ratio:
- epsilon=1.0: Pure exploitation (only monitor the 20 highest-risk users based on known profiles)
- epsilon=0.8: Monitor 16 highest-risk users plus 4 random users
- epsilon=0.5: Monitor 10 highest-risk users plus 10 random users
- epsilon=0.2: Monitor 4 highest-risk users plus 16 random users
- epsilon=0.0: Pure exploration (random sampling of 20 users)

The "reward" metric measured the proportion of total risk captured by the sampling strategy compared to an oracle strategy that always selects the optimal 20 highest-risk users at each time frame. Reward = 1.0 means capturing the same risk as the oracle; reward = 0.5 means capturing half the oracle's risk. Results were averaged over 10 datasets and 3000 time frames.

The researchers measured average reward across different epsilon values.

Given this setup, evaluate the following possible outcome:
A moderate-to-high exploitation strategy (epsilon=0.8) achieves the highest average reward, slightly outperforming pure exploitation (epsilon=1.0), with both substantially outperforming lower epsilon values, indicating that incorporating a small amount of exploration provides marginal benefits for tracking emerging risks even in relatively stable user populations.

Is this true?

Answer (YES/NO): NO